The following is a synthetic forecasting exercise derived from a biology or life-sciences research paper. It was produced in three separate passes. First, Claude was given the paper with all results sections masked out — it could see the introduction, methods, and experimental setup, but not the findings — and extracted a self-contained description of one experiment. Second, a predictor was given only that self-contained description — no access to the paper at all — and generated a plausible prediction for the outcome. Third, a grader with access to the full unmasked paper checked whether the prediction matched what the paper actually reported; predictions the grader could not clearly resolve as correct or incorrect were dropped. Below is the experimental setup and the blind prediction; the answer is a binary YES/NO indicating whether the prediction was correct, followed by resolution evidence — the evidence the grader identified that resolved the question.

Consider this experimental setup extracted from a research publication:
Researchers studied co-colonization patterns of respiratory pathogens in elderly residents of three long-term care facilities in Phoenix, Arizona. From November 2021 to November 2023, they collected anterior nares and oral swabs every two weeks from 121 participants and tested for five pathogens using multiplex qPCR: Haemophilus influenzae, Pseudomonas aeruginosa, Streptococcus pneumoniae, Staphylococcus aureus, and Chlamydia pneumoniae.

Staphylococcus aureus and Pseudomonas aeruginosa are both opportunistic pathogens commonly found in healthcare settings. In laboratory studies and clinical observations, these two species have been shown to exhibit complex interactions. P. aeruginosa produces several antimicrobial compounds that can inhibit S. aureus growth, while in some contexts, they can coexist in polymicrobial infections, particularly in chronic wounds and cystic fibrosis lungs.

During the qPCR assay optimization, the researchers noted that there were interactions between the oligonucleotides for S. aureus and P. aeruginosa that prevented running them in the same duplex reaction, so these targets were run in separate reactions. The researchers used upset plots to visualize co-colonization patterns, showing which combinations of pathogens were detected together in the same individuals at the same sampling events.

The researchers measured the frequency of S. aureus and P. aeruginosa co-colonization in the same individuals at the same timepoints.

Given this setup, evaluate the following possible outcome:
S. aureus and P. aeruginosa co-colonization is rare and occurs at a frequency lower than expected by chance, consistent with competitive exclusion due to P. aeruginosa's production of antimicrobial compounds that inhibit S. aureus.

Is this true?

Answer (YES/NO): NO